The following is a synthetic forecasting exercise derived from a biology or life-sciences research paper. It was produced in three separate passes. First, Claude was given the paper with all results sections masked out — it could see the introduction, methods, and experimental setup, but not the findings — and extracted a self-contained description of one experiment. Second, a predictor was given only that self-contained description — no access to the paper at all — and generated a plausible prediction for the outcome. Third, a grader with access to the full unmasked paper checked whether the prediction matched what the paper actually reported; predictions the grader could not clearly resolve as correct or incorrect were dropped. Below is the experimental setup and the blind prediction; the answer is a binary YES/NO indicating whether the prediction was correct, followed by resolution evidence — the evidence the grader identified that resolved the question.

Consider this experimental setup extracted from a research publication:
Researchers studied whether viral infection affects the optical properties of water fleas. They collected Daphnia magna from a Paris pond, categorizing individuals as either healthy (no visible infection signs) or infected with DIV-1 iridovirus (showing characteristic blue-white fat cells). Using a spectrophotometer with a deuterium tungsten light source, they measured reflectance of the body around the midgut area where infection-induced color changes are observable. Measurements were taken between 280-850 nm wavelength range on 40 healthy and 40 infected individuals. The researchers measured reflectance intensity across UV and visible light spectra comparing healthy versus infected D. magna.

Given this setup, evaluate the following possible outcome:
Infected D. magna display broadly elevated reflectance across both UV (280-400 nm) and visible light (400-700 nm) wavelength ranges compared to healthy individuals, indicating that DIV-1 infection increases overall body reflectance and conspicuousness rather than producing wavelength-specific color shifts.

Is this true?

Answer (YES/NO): NO